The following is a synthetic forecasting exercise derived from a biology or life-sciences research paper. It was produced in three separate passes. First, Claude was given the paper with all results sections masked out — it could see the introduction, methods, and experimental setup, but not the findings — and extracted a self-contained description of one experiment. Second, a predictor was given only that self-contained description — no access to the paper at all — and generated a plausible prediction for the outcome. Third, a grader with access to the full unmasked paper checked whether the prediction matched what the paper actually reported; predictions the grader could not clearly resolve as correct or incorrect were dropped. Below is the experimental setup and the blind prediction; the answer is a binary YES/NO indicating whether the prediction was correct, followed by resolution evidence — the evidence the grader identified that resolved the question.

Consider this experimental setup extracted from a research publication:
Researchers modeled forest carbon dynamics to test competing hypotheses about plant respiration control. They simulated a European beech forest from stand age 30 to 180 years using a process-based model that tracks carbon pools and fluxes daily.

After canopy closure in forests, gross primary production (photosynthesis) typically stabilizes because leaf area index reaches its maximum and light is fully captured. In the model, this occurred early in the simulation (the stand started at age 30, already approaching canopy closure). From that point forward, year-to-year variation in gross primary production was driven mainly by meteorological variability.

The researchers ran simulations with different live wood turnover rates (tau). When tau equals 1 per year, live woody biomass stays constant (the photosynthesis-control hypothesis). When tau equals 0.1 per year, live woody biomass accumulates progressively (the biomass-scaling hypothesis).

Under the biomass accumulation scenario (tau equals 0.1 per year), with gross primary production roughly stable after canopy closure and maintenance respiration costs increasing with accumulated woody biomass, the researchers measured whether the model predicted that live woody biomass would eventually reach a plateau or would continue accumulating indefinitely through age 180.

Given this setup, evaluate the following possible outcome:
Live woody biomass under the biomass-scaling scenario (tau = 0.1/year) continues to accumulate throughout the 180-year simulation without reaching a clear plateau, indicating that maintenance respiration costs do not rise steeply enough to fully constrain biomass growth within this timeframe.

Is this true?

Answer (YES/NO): NO